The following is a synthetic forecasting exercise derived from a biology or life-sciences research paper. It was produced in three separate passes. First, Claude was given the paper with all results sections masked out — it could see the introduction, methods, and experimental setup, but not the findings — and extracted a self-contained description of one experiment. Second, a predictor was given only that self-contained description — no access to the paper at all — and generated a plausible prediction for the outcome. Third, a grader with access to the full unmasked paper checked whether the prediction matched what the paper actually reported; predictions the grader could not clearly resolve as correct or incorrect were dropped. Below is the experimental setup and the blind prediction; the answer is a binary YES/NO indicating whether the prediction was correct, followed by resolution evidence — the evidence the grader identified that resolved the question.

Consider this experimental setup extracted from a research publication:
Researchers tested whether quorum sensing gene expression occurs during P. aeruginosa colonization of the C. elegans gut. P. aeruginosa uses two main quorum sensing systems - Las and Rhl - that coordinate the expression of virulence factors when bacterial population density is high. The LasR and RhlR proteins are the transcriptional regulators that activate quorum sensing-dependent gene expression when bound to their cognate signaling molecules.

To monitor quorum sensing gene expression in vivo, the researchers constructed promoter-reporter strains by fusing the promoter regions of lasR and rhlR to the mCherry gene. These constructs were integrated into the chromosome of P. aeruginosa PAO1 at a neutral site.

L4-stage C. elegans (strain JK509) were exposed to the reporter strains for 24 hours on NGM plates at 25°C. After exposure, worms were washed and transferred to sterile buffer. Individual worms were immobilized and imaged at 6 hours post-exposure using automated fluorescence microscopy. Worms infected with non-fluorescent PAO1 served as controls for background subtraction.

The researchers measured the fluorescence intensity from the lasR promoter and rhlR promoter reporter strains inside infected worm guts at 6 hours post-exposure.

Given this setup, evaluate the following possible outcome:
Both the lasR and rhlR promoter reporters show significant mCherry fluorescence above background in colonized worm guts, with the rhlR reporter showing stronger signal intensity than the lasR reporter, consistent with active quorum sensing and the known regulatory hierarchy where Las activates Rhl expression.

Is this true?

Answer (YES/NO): YES